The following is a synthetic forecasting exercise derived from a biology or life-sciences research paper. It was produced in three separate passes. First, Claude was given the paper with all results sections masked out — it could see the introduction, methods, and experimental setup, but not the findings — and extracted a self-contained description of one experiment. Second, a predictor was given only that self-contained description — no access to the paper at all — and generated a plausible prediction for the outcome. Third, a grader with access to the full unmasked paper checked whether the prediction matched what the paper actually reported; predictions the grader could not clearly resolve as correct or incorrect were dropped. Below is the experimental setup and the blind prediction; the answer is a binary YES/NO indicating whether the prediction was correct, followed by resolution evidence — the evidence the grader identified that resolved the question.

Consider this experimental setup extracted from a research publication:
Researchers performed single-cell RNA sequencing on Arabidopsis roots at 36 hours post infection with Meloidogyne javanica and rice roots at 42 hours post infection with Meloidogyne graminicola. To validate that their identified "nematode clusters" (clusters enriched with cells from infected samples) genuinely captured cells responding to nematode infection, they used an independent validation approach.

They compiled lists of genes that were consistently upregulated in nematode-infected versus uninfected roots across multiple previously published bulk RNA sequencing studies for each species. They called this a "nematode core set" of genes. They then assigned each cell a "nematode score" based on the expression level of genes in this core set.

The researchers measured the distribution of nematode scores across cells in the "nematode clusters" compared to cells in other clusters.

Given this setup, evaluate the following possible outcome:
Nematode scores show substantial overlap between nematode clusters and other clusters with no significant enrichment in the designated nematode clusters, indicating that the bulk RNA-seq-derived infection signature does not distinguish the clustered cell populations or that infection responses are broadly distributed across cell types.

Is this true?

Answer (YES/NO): NO